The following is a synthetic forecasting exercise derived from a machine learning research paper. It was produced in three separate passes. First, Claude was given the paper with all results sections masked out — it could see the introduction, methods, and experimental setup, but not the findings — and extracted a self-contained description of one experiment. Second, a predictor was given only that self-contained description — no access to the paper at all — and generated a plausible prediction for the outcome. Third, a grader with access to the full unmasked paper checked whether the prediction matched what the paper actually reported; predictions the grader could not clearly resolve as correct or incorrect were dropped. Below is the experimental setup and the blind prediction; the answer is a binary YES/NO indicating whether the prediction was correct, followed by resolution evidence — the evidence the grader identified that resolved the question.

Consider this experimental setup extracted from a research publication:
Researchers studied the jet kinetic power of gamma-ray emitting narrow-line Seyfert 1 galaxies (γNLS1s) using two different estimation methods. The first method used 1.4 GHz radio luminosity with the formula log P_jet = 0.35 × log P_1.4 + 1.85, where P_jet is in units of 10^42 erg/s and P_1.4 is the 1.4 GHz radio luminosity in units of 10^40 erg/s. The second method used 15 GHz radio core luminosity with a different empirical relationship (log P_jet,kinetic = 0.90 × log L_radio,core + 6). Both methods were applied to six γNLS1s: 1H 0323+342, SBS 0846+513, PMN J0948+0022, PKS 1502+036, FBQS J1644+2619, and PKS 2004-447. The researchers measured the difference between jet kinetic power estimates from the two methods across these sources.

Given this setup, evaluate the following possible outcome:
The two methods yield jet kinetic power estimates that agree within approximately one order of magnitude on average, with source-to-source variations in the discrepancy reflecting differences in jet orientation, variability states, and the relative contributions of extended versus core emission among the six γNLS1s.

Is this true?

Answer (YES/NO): YES